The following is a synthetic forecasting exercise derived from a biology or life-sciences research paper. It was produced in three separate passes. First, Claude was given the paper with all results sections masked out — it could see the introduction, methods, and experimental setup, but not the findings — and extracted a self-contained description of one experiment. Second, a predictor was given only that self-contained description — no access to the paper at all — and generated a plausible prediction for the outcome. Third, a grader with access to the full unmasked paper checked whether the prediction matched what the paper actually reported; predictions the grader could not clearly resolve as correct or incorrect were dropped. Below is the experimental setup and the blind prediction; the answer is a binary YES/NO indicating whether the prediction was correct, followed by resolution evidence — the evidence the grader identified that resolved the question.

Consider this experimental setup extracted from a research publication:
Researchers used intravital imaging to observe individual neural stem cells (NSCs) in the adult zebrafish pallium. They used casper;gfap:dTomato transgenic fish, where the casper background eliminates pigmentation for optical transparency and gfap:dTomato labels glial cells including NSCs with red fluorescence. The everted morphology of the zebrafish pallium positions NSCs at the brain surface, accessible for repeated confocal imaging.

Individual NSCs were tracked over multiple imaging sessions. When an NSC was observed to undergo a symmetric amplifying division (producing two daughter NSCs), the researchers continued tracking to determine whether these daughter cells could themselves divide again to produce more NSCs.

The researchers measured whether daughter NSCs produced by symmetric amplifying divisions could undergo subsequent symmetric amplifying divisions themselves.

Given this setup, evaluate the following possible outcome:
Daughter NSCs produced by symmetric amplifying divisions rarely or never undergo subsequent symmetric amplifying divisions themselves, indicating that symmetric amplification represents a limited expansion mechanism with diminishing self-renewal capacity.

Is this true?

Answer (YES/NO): NO